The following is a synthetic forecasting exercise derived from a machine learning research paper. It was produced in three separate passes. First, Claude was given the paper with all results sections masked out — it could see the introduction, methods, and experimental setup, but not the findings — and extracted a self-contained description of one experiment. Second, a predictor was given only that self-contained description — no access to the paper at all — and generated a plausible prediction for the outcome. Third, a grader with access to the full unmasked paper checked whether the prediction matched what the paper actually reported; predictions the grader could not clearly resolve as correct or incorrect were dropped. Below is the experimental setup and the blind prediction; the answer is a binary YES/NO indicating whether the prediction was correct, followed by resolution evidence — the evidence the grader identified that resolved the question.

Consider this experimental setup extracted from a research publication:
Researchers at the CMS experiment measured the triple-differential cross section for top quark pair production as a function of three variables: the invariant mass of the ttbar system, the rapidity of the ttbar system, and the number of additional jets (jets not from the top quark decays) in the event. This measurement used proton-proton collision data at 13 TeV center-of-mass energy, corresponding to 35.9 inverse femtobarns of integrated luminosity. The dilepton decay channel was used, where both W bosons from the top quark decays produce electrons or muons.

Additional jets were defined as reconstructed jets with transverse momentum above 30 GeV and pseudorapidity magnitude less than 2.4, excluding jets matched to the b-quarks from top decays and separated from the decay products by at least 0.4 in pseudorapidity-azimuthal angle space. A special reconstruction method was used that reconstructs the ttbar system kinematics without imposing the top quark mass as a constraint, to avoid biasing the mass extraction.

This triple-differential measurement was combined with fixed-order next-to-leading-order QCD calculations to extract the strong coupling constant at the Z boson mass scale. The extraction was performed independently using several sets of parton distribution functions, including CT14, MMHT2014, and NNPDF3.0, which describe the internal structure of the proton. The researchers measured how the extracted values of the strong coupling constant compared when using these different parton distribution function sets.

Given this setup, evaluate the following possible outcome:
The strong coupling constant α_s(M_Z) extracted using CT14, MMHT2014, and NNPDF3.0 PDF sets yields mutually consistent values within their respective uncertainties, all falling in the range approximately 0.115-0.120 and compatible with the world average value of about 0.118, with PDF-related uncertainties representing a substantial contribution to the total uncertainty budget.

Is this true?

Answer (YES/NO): NO